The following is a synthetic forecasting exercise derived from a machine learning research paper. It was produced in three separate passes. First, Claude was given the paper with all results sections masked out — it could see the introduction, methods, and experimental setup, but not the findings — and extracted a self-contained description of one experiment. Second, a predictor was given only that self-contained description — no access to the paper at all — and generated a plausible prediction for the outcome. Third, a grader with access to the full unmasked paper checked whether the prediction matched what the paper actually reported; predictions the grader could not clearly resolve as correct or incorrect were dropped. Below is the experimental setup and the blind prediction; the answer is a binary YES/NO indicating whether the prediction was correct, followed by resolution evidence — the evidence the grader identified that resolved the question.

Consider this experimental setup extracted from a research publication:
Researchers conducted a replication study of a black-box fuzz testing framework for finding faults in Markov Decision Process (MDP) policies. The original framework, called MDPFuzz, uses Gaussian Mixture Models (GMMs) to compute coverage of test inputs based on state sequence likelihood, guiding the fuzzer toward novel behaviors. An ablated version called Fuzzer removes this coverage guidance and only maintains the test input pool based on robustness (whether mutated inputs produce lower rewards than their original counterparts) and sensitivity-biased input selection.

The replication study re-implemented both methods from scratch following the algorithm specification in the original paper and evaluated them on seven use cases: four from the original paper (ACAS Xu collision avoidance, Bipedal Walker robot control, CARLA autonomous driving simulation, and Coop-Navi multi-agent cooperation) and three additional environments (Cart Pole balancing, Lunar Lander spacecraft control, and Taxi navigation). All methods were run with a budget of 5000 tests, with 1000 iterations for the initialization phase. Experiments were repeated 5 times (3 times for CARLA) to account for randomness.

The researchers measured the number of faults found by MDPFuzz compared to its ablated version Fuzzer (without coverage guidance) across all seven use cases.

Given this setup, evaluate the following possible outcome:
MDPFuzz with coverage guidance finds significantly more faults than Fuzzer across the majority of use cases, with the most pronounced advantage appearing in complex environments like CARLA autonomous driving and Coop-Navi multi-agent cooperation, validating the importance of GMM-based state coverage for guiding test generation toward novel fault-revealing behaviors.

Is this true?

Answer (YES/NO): NO